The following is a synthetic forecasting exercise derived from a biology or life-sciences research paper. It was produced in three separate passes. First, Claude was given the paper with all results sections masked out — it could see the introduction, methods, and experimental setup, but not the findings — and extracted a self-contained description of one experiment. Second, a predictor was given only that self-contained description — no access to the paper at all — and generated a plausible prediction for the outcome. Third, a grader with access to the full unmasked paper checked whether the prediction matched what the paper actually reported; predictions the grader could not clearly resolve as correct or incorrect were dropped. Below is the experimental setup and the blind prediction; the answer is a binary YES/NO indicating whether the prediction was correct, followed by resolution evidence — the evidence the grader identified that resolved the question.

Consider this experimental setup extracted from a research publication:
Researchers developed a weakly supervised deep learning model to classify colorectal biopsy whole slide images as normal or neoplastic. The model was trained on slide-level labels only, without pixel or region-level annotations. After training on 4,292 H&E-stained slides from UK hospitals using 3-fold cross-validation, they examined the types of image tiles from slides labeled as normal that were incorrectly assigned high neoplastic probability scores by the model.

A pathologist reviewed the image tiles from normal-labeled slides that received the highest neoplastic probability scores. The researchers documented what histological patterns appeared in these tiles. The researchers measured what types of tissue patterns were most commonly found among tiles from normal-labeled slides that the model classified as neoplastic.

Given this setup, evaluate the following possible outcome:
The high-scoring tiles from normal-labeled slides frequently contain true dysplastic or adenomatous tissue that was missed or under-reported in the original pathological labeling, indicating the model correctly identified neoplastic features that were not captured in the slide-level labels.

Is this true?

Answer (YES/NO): YES